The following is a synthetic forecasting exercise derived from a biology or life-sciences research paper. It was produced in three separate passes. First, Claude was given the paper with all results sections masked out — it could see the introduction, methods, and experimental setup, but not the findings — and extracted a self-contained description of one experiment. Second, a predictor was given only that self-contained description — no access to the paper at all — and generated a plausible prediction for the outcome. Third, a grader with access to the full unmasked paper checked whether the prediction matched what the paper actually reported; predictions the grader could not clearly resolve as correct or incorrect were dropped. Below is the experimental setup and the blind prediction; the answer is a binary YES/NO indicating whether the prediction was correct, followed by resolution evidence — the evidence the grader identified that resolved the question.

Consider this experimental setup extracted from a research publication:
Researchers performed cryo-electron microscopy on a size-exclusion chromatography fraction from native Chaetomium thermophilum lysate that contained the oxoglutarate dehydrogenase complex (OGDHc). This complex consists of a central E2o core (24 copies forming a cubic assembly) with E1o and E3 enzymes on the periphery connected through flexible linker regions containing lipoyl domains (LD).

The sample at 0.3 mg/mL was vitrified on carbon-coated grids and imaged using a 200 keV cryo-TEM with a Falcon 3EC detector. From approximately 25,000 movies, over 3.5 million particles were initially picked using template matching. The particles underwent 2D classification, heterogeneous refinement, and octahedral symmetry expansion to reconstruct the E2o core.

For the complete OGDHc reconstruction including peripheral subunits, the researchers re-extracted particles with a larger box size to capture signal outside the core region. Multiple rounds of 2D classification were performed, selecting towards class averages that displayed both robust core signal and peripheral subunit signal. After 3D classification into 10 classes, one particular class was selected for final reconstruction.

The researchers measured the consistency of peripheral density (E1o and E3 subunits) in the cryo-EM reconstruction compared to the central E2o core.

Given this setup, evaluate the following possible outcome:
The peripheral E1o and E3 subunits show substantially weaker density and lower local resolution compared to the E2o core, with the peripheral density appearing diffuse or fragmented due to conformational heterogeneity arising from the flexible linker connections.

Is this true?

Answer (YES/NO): NO